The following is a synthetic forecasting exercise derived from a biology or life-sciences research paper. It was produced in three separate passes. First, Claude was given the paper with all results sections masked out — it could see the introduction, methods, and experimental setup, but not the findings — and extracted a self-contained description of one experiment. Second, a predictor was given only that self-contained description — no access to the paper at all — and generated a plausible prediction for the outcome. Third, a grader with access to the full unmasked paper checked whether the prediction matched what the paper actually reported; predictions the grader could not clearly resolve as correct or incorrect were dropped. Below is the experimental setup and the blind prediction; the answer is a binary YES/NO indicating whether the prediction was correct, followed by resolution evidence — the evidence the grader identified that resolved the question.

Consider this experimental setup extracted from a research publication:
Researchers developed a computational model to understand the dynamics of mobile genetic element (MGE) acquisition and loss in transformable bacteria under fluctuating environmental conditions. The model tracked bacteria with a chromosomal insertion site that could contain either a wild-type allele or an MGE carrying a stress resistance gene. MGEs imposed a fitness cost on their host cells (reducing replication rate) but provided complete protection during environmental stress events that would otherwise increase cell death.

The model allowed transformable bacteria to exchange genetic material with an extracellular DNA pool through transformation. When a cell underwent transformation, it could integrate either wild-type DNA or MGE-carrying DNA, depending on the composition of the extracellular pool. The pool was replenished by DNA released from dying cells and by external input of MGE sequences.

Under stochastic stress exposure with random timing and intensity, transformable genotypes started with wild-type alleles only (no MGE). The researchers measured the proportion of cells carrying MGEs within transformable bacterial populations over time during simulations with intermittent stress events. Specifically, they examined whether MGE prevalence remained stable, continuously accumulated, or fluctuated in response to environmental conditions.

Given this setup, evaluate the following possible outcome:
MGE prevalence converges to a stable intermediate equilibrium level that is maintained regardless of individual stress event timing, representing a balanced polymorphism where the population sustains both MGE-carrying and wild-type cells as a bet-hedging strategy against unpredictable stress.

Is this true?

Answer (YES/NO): NO